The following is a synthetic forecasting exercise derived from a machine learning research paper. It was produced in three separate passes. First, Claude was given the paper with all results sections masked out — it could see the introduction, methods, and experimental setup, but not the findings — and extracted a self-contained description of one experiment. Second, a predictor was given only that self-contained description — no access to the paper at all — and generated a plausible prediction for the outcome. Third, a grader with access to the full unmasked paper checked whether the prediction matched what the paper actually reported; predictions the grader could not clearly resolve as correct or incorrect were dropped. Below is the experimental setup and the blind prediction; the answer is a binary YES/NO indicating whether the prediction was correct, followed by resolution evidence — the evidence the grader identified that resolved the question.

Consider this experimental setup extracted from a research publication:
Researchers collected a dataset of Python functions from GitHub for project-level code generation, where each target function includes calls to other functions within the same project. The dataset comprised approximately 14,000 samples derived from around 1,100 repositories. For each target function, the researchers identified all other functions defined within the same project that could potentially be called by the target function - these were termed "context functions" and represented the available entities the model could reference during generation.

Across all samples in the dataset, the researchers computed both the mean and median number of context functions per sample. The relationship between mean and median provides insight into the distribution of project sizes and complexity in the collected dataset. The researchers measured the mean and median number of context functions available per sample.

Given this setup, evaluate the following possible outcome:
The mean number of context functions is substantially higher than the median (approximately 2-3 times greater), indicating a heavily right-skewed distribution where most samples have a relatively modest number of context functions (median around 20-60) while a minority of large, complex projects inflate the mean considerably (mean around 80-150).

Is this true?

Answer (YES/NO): NO